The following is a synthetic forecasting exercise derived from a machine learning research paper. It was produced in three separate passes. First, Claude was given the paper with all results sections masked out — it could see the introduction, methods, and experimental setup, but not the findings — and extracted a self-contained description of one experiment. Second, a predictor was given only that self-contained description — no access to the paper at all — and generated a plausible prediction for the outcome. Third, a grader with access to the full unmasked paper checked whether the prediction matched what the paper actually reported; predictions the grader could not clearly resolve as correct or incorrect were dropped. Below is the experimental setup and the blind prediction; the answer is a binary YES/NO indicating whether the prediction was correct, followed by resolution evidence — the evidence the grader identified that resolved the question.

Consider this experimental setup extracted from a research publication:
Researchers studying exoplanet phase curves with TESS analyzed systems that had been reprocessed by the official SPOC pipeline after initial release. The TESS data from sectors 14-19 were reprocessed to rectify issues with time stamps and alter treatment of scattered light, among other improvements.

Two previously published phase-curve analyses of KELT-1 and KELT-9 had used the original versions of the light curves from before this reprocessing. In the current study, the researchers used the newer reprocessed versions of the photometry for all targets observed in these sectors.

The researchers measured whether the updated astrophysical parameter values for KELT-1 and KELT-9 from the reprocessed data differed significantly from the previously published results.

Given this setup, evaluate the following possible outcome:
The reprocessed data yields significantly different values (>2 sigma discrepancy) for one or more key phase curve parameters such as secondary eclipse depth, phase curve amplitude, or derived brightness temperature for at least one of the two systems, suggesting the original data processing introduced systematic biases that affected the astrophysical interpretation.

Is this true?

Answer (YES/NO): NO